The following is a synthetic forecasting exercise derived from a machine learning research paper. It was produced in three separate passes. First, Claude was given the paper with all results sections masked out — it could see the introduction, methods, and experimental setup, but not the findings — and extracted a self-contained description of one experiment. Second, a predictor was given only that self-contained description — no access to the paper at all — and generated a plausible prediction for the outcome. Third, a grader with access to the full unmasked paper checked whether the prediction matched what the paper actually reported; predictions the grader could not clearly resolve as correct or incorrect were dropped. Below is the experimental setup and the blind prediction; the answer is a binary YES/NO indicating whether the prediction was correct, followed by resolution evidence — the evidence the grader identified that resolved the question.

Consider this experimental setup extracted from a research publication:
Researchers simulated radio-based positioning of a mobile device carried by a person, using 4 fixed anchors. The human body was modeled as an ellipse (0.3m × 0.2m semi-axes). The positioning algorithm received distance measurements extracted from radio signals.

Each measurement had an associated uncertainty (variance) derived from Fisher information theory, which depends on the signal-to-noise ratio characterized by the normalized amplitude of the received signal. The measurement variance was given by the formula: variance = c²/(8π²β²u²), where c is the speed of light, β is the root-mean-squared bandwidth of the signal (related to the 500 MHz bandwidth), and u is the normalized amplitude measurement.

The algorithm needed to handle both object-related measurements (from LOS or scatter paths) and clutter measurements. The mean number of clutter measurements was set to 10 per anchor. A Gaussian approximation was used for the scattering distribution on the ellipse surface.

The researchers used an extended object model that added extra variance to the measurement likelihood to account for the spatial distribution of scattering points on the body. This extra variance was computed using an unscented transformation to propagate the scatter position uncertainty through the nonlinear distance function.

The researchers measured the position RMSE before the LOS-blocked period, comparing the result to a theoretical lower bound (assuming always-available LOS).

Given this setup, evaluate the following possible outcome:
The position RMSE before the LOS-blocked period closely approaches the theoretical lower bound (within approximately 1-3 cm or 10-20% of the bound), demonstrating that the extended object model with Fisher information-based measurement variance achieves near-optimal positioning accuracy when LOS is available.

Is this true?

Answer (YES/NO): NO